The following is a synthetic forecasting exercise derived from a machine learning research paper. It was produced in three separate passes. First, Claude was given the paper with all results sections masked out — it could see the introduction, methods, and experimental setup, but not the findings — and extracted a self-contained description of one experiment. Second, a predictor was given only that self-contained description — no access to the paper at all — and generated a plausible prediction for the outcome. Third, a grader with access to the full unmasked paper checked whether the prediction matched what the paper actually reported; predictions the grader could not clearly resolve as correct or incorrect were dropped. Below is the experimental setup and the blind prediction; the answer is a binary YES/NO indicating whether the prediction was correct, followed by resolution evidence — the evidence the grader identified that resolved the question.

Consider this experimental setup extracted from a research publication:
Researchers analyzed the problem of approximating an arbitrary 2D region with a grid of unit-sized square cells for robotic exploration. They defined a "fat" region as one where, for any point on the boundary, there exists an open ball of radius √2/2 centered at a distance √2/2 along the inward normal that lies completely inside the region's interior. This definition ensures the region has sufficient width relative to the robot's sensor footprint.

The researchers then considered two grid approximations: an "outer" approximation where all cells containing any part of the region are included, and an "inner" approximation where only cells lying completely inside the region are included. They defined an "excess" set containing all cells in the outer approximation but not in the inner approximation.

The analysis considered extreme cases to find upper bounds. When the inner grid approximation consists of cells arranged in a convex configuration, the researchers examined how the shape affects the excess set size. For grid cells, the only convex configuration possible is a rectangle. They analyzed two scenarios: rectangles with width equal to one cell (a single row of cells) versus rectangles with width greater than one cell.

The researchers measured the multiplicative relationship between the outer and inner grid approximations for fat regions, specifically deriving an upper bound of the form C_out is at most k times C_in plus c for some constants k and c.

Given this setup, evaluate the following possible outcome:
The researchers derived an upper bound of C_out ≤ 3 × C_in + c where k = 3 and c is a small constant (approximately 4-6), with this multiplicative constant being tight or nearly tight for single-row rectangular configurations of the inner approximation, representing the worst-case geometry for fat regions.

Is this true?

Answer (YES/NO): YES